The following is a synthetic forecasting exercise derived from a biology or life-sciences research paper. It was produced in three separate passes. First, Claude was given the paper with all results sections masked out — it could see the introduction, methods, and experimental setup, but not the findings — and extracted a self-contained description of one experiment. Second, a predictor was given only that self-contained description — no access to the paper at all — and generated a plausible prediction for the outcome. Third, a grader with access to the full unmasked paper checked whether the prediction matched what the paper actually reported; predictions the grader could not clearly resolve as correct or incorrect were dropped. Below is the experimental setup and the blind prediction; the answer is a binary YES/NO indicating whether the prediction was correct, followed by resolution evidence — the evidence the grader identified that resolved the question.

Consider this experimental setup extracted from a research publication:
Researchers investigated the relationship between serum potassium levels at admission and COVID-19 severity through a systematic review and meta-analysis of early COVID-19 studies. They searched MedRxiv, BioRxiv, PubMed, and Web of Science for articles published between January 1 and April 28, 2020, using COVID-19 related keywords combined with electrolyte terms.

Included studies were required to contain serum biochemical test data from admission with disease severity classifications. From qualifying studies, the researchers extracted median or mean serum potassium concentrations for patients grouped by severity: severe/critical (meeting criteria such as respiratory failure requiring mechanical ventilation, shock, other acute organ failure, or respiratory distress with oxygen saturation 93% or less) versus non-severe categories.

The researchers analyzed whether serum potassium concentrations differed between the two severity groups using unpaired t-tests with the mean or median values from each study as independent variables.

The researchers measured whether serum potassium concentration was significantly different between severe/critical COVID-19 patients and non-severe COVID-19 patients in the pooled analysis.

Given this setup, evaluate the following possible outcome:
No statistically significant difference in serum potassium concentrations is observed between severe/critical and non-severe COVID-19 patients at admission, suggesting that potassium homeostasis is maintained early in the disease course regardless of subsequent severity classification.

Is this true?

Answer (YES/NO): YES